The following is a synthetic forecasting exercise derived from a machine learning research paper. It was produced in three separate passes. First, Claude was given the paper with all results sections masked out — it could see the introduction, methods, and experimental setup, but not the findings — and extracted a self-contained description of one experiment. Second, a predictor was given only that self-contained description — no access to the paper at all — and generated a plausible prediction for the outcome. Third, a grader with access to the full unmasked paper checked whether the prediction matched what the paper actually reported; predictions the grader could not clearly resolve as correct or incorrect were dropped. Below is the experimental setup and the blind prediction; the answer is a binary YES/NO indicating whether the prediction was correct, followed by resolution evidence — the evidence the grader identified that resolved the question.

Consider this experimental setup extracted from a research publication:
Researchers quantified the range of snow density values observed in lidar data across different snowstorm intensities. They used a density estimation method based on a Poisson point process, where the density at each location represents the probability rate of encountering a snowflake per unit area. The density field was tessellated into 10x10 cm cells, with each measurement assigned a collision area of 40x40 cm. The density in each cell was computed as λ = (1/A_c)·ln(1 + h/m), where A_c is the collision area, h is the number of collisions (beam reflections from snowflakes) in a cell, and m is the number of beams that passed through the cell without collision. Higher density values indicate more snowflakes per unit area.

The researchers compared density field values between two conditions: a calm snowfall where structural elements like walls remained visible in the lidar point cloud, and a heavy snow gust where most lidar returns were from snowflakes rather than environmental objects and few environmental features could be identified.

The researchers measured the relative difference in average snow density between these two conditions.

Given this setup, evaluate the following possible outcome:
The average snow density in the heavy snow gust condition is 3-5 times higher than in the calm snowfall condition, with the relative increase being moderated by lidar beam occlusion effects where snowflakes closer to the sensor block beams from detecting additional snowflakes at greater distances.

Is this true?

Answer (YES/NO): NO